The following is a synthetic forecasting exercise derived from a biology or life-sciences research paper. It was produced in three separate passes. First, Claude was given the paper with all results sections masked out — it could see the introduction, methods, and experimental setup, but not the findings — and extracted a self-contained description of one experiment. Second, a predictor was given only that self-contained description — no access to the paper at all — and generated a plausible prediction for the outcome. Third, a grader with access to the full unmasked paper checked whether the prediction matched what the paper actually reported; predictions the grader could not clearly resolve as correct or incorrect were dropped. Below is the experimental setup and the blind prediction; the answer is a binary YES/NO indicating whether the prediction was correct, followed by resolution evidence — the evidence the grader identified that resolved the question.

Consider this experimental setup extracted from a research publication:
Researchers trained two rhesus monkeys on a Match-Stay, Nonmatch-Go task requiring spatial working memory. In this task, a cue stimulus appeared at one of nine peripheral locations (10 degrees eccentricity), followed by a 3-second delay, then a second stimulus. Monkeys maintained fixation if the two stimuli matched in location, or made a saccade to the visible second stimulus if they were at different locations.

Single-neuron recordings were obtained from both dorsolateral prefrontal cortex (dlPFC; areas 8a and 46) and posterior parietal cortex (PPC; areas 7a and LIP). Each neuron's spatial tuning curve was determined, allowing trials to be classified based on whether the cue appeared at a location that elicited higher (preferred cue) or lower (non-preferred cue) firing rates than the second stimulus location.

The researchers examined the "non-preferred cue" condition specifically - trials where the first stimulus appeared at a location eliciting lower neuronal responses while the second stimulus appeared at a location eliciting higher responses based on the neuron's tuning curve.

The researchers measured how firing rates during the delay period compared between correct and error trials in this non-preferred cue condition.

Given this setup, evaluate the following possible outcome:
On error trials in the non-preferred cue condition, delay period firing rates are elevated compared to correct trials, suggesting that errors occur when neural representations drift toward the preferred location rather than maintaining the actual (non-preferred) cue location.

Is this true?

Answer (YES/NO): YES